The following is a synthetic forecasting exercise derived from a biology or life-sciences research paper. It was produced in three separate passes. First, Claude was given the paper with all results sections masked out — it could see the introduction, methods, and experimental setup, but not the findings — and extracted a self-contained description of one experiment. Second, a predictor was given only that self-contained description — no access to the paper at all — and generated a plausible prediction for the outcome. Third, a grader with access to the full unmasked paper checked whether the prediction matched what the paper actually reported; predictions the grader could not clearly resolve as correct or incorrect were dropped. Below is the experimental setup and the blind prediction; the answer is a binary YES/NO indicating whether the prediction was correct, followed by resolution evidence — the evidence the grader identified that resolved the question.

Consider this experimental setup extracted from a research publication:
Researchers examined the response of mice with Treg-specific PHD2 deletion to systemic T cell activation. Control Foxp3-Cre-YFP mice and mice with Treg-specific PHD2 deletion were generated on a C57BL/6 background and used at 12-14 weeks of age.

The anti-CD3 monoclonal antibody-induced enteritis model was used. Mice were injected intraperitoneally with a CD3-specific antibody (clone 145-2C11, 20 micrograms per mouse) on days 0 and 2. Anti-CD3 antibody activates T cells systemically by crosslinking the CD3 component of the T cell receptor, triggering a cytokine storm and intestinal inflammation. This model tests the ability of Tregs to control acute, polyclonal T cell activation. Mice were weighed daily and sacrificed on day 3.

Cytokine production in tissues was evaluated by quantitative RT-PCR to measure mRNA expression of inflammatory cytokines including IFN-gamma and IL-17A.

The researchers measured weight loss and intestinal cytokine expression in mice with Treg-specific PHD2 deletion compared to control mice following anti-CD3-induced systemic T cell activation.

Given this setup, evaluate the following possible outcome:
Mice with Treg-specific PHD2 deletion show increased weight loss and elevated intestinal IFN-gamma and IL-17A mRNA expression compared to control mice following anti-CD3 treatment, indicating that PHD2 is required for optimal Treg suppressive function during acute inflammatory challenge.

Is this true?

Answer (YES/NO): NO